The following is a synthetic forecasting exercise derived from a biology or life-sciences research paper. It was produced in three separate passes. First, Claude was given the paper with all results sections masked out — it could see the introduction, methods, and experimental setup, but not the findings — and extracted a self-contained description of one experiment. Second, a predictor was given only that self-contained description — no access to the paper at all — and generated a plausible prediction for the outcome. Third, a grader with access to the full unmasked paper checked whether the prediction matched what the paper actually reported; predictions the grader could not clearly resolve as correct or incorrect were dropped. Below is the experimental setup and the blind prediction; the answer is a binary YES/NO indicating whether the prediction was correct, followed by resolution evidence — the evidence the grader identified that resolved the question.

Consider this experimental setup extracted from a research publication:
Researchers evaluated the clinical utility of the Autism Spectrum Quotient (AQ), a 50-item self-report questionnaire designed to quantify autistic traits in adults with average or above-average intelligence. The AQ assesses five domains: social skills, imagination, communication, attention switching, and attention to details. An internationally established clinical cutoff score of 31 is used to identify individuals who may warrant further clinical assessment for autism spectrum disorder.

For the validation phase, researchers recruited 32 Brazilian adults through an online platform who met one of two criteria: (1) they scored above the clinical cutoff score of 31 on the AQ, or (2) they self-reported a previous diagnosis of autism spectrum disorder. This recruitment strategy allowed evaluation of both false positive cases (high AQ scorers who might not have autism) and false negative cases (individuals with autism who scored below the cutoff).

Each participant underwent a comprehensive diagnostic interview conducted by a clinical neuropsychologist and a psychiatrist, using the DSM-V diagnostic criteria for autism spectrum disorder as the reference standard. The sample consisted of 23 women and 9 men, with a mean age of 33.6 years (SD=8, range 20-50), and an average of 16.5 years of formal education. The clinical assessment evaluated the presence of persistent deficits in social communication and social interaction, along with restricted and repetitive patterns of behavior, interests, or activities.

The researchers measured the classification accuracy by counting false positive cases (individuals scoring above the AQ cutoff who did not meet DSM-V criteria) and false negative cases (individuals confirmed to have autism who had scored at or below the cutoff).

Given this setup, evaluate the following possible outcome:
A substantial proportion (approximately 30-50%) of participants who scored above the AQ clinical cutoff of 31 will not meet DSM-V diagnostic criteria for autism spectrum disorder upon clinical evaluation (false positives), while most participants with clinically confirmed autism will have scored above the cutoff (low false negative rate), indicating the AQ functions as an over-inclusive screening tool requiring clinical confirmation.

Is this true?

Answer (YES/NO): NO